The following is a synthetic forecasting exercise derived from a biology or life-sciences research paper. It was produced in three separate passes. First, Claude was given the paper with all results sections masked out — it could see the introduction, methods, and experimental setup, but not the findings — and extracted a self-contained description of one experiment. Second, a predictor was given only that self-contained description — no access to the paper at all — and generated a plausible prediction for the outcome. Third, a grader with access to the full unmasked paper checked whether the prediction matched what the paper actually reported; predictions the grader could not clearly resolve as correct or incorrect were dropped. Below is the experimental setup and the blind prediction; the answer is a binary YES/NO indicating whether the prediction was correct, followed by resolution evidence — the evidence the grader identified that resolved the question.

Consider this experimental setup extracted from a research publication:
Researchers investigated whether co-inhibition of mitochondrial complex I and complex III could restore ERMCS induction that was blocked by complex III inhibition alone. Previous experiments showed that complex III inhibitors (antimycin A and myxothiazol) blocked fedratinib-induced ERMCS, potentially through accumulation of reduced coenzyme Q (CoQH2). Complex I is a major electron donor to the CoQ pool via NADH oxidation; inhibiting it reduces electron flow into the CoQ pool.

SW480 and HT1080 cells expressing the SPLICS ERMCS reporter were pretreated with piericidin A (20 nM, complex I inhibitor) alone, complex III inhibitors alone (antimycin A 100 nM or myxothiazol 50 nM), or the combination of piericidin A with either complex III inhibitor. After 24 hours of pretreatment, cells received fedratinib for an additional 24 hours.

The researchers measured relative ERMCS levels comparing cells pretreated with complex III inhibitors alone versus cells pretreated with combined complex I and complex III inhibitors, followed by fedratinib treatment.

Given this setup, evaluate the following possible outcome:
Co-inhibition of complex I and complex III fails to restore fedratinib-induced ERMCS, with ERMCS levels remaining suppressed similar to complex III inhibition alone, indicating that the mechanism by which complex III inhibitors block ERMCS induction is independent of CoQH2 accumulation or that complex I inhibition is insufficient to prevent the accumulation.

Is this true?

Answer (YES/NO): NO